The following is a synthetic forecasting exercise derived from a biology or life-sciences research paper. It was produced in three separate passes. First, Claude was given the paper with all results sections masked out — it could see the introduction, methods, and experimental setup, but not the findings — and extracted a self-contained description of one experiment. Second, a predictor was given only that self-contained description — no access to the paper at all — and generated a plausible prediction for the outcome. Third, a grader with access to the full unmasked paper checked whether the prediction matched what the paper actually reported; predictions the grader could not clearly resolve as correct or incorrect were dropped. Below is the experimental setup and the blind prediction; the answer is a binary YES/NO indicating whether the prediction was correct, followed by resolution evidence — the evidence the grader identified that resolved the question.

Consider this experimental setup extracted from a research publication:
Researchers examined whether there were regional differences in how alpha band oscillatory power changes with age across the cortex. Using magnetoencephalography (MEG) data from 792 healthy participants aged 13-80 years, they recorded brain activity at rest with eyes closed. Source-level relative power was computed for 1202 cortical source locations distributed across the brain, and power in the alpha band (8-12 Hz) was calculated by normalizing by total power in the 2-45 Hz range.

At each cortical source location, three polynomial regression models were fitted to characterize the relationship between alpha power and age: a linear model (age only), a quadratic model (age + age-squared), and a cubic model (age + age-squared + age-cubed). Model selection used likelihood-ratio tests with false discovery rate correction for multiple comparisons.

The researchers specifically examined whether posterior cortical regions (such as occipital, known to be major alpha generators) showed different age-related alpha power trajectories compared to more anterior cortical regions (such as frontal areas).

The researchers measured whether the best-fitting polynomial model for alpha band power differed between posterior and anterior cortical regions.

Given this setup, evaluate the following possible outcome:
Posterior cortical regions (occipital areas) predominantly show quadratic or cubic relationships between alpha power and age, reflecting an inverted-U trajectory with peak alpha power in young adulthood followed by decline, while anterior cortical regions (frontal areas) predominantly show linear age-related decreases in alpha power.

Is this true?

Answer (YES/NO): NO